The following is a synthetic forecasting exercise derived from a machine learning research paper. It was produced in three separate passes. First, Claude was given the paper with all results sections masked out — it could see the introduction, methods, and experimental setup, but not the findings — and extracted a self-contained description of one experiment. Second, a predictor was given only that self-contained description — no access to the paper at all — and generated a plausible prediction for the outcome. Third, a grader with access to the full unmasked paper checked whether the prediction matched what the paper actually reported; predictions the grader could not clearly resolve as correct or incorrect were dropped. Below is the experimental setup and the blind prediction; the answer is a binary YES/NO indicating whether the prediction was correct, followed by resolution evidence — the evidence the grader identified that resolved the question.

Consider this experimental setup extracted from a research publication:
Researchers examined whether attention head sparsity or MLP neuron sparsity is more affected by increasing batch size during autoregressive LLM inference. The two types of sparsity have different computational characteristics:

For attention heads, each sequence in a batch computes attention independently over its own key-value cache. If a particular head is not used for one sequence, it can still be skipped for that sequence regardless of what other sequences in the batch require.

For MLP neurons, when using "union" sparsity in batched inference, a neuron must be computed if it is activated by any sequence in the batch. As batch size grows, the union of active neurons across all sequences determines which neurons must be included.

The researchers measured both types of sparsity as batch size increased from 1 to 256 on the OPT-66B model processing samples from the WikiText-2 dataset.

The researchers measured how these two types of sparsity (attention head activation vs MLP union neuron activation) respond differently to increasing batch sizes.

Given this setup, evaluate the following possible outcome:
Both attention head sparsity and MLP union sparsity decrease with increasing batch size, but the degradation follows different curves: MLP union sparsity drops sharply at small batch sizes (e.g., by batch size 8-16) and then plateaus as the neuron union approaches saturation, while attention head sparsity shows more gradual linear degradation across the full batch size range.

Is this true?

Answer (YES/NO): NO